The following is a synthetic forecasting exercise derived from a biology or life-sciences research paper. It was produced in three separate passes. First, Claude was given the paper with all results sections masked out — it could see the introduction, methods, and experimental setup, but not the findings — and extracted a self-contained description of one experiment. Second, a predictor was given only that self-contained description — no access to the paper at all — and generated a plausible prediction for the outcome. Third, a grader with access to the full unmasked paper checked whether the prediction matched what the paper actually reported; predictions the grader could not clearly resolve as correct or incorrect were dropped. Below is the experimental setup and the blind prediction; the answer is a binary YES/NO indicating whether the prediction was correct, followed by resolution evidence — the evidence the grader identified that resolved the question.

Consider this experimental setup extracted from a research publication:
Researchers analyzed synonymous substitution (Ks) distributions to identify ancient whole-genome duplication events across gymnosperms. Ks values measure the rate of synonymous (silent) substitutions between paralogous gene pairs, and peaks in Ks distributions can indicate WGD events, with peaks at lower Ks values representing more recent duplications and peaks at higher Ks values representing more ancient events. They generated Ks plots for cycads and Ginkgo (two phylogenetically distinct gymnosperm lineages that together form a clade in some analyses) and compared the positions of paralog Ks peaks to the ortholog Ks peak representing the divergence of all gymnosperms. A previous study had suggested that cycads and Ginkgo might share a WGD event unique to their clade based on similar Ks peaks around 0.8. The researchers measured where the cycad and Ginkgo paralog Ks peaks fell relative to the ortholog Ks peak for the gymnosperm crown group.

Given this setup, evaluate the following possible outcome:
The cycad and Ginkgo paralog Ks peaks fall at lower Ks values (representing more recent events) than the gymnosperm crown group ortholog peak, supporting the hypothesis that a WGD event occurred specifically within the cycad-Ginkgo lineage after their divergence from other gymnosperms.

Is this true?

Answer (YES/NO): NO